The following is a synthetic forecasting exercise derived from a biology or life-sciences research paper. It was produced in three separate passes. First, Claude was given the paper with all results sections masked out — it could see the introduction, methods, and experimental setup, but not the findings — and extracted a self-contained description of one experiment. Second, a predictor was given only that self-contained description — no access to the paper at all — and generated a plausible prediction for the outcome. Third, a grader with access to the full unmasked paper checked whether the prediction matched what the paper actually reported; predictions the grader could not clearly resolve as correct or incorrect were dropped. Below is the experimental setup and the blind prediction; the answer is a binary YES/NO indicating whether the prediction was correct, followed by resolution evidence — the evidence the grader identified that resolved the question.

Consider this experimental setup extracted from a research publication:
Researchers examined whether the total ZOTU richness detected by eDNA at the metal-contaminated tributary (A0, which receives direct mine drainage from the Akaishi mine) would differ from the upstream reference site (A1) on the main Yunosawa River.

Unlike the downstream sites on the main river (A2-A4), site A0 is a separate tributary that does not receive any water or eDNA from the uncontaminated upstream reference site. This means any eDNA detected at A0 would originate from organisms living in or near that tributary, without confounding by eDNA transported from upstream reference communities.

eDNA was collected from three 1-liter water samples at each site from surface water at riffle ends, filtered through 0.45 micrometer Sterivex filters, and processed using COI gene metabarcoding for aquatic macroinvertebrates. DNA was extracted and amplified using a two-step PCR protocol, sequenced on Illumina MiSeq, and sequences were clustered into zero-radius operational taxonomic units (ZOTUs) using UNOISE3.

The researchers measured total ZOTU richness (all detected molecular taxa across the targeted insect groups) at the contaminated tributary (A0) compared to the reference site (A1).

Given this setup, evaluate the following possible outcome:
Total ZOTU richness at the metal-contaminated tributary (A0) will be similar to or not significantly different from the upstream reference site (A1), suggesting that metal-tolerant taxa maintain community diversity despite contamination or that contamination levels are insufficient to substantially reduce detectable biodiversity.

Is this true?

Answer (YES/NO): NO